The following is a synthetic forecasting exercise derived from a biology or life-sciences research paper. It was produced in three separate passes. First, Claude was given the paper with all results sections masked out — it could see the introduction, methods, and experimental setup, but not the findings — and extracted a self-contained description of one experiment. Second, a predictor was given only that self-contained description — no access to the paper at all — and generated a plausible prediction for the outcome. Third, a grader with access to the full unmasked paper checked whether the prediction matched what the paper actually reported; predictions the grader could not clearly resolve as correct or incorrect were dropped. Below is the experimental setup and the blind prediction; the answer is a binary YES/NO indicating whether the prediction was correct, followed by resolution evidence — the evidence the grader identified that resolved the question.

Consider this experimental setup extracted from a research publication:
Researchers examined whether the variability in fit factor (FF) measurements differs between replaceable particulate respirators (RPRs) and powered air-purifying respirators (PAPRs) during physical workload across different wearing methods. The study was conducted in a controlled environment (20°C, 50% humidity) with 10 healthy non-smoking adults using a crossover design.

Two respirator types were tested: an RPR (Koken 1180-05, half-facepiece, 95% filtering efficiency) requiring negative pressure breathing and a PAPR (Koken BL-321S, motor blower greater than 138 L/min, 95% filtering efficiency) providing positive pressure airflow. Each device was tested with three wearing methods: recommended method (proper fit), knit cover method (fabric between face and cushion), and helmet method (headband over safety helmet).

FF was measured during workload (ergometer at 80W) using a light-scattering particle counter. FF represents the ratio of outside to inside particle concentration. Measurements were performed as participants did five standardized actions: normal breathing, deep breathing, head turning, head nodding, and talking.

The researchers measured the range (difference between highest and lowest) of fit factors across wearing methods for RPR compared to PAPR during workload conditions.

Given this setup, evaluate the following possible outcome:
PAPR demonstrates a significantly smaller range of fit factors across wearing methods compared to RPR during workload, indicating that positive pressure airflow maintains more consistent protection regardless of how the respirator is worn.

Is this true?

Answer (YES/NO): YES